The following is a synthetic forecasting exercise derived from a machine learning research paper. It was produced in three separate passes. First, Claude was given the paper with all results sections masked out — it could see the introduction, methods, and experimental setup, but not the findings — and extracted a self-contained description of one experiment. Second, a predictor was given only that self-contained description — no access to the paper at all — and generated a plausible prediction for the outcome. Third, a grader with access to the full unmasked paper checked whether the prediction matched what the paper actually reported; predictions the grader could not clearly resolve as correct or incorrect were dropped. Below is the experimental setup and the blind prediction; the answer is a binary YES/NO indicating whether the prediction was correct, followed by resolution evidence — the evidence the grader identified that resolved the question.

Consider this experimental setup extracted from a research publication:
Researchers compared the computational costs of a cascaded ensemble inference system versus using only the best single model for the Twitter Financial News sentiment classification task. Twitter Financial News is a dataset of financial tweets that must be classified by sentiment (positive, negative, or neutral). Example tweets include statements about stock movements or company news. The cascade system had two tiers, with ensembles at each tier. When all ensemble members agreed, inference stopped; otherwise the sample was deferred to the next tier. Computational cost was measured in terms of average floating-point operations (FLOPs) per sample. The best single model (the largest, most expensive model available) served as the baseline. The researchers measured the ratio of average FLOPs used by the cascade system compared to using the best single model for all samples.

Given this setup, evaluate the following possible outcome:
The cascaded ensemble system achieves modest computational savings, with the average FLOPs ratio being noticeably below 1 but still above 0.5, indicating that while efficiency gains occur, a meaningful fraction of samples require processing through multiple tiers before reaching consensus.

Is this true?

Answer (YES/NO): YES